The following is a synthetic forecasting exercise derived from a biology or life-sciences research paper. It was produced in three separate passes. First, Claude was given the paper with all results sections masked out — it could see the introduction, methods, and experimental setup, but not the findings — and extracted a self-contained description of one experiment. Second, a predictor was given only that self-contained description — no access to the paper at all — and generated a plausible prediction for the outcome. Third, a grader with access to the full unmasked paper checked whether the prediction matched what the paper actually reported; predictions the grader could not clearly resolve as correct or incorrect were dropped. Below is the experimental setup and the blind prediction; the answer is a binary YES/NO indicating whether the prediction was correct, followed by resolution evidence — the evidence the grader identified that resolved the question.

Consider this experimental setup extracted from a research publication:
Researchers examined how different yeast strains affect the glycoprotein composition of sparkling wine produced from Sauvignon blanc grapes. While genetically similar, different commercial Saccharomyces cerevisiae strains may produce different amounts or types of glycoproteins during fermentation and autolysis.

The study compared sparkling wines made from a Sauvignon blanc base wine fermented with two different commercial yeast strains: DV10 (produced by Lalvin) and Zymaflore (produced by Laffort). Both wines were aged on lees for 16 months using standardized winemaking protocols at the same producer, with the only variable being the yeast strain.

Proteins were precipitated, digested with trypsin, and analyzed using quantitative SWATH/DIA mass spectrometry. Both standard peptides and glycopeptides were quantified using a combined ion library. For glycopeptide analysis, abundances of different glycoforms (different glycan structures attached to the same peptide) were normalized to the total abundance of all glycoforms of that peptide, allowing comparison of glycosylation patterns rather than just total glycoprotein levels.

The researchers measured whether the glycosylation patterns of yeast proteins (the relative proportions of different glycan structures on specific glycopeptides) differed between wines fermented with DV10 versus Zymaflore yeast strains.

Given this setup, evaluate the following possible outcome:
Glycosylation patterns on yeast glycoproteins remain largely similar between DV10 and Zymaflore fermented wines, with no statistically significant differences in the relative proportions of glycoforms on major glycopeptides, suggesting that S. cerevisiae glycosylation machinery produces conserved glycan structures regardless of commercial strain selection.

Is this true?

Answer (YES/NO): YES